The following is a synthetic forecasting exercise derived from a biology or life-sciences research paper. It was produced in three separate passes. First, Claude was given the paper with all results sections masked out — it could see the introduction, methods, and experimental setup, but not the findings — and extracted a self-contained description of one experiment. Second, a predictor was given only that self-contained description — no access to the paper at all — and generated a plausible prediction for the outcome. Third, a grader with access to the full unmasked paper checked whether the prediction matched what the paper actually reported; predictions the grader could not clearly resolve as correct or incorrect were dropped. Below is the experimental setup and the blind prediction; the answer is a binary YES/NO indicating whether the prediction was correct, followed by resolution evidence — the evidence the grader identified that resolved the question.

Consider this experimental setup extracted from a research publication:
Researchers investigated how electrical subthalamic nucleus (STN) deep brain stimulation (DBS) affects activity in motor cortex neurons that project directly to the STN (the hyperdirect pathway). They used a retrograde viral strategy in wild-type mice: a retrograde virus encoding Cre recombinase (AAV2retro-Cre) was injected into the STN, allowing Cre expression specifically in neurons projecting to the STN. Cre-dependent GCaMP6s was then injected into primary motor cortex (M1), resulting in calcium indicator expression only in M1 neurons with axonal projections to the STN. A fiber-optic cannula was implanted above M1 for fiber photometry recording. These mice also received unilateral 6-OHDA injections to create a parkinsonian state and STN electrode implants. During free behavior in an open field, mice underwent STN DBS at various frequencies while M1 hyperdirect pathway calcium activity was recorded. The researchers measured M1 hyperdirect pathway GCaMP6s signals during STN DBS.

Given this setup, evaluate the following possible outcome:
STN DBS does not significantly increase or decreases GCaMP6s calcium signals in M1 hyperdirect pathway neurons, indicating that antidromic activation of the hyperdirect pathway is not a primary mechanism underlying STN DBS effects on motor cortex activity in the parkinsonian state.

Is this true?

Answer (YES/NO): NO